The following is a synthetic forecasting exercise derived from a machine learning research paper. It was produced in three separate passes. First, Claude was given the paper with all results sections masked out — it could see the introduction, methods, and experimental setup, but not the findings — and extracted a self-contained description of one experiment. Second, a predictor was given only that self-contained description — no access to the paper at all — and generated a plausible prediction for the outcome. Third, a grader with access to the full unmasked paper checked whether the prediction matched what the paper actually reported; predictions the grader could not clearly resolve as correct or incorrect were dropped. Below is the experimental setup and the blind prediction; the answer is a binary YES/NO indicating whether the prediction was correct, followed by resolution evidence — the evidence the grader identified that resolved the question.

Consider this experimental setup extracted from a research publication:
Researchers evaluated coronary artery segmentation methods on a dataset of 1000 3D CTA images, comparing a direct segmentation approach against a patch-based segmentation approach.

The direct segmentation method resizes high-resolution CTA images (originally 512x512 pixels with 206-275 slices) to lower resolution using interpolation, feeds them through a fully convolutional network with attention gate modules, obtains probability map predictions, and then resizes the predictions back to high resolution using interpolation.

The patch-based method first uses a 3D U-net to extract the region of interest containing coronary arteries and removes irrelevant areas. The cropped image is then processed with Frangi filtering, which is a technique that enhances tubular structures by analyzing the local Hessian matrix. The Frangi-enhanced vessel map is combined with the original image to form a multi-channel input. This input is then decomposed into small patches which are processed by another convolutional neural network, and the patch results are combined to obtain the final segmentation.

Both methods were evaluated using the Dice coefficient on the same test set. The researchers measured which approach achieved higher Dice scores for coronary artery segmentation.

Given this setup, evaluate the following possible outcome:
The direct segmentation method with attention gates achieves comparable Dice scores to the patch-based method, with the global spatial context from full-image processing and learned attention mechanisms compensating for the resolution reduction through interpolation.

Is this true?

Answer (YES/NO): NO